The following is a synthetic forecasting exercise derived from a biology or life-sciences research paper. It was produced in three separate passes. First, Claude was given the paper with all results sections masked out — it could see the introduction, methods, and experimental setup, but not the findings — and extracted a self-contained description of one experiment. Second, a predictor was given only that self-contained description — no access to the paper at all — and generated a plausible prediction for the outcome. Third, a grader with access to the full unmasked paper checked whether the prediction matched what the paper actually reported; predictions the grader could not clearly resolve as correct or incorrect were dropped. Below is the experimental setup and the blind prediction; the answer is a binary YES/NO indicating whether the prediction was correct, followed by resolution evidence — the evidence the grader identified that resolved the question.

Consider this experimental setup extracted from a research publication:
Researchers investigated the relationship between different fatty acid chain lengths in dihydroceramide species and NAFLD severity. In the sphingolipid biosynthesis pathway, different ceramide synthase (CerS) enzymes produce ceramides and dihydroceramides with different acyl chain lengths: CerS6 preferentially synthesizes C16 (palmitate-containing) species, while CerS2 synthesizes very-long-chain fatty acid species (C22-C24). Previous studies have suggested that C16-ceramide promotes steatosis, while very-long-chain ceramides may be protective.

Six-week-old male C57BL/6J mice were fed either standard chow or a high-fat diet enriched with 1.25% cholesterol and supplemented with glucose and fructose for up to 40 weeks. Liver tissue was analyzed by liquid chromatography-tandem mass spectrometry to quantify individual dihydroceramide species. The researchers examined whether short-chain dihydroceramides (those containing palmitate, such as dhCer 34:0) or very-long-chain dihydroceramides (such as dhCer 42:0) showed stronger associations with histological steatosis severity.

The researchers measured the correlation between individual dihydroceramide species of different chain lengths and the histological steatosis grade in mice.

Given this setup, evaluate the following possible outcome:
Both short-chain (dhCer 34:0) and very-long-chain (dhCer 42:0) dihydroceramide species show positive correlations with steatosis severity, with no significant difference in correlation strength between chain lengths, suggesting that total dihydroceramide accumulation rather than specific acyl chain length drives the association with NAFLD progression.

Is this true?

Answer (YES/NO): NO